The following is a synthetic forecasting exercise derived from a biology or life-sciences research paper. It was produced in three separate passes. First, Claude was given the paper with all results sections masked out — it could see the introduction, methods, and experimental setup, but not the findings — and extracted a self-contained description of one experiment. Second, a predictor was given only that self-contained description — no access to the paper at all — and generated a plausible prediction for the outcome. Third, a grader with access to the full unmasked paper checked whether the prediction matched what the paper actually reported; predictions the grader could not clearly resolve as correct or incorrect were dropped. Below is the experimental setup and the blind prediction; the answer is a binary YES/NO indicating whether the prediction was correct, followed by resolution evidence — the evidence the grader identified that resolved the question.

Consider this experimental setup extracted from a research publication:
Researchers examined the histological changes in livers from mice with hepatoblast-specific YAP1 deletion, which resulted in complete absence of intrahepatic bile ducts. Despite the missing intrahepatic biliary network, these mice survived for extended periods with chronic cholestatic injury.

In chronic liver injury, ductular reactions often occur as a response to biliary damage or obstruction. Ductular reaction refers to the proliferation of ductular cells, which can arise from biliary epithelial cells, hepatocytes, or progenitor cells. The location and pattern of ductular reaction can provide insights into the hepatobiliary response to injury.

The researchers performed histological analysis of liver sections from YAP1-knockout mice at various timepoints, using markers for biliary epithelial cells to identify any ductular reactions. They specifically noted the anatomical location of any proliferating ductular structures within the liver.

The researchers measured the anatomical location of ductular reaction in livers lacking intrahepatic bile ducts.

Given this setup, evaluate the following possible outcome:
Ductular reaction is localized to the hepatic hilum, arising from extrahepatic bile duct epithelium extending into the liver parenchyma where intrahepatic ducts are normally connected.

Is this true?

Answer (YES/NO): YES